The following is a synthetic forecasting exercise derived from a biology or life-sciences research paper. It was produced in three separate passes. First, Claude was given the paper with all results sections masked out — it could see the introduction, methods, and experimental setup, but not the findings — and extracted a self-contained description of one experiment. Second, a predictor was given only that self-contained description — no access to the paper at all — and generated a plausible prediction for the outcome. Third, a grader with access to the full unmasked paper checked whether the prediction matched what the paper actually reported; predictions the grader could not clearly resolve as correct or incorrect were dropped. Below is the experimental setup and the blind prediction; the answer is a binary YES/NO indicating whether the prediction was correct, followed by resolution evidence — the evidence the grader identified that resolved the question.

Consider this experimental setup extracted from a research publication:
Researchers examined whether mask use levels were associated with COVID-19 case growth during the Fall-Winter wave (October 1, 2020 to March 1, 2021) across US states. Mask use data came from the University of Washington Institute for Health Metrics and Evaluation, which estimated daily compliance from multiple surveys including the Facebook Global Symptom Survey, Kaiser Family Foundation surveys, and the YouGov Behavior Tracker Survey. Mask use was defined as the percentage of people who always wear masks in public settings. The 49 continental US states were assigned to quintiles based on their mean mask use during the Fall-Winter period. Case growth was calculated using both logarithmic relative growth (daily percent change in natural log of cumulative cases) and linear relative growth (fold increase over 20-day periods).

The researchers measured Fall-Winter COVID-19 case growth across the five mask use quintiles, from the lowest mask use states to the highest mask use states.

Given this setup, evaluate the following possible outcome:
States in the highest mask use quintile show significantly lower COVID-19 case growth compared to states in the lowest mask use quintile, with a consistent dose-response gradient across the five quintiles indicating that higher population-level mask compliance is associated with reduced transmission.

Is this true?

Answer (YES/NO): NO